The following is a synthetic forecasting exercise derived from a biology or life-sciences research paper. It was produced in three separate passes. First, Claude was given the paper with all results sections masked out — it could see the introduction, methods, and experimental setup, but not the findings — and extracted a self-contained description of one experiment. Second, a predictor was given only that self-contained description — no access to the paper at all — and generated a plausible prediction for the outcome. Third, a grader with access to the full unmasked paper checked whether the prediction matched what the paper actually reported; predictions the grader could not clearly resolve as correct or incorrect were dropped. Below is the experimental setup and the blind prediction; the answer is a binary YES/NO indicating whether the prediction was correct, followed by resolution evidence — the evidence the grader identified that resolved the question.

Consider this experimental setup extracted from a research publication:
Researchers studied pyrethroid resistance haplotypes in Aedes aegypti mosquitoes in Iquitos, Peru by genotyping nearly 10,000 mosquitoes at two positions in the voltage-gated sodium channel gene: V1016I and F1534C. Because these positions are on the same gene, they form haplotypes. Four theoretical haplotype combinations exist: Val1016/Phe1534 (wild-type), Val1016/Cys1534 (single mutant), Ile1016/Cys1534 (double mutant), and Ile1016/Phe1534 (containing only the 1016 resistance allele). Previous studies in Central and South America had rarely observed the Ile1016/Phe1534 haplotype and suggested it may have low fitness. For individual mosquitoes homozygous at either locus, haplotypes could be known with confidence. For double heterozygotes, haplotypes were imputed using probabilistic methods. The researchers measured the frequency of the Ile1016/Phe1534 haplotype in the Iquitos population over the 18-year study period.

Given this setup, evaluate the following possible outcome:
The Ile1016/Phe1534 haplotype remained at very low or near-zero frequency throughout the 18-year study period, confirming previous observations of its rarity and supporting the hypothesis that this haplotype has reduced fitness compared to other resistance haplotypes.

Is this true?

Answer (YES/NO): YES